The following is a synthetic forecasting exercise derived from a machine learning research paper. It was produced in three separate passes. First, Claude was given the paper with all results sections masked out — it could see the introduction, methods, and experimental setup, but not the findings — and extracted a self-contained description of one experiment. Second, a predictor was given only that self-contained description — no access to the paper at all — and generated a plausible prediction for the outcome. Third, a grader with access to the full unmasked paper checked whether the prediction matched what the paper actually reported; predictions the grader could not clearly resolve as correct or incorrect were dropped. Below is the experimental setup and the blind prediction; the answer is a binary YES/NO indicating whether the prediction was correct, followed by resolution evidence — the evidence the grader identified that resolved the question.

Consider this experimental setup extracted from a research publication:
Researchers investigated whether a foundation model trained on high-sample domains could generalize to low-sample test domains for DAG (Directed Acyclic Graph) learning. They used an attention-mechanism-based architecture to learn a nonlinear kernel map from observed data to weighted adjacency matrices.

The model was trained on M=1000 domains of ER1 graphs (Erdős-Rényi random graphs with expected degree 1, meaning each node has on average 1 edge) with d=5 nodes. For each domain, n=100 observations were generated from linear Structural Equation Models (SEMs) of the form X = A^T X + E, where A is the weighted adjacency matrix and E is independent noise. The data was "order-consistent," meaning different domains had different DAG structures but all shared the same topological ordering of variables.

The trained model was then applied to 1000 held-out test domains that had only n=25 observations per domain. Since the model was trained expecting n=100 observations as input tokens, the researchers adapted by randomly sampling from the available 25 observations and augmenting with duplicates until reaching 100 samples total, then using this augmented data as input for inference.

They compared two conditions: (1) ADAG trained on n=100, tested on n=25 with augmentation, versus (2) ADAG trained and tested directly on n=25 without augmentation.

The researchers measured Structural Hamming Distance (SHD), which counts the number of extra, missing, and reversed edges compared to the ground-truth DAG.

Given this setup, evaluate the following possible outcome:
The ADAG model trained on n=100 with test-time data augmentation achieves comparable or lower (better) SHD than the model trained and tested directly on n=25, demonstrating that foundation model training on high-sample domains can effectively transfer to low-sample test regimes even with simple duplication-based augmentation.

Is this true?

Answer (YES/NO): YES